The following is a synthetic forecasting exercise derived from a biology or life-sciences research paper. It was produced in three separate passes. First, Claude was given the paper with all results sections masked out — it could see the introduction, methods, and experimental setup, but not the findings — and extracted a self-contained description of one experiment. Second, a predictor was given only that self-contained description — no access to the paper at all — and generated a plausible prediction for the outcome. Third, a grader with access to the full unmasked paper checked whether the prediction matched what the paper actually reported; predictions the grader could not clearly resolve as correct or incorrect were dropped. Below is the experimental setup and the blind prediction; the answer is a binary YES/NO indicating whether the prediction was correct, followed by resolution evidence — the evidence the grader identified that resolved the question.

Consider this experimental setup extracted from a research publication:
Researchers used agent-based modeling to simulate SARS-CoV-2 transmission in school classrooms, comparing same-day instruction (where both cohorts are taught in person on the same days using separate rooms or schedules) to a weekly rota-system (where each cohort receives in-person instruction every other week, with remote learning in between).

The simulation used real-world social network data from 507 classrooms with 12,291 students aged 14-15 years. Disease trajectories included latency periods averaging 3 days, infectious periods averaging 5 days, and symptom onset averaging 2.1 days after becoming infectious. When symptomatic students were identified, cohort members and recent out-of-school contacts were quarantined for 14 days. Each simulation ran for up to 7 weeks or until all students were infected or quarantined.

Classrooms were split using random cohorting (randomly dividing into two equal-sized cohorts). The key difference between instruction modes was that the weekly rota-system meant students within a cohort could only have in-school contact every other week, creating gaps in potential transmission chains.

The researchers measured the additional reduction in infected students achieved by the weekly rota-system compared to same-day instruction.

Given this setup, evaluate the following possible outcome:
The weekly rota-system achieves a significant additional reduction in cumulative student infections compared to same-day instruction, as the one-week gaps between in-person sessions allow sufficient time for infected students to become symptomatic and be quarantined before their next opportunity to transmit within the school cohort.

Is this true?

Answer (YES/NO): NO